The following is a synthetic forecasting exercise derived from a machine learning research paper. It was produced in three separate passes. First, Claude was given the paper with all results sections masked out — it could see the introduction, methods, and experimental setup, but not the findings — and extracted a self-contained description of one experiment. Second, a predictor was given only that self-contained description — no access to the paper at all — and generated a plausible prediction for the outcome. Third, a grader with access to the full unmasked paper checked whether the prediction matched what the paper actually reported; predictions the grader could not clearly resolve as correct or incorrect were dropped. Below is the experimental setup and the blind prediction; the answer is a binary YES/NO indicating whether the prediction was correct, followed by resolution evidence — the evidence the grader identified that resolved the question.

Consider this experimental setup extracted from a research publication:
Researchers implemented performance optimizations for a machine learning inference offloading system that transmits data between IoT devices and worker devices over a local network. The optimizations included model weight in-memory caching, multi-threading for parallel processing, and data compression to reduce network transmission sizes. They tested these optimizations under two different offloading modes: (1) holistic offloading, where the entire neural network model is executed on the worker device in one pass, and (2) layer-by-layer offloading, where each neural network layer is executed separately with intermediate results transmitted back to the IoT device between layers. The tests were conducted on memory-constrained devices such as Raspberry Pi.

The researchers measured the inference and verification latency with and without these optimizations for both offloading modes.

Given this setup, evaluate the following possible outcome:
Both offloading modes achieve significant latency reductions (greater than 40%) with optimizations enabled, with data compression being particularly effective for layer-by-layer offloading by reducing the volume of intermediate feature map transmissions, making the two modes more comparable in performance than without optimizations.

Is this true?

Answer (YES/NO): NO